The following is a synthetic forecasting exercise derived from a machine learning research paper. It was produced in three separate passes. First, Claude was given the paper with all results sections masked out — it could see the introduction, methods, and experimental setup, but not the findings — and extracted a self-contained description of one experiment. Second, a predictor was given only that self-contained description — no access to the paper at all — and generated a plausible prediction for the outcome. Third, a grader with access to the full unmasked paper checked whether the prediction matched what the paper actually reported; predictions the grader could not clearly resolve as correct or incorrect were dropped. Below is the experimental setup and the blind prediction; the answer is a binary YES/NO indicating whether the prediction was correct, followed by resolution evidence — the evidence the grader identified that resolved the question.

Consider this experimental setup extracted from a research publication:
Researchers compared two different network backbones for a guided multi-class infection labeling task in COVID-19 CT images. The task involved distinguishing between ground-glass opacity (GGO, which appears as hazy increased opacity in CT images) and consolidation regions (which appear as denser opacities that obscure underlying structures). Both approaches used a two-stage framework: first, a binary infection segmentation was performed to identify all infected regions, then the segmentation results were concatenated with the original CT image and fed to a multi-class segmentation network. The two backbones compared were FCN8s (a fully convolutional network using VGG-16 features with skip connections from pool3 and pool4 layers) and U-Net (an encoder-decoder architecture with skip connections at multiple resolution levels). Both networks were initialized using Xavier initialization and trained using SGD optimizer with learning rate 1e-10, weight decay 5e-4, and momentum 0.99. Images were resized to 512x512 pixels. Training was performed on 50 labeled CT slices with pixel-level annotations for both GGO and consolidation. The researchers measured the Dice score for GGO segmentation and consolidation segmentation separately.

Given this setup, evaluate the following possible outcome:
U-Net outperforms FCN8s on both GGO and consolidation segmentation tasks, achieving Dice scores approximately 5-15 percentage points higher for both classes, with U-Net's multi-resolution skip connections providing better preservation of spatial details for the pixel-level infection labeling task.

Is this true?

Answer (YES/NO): NO